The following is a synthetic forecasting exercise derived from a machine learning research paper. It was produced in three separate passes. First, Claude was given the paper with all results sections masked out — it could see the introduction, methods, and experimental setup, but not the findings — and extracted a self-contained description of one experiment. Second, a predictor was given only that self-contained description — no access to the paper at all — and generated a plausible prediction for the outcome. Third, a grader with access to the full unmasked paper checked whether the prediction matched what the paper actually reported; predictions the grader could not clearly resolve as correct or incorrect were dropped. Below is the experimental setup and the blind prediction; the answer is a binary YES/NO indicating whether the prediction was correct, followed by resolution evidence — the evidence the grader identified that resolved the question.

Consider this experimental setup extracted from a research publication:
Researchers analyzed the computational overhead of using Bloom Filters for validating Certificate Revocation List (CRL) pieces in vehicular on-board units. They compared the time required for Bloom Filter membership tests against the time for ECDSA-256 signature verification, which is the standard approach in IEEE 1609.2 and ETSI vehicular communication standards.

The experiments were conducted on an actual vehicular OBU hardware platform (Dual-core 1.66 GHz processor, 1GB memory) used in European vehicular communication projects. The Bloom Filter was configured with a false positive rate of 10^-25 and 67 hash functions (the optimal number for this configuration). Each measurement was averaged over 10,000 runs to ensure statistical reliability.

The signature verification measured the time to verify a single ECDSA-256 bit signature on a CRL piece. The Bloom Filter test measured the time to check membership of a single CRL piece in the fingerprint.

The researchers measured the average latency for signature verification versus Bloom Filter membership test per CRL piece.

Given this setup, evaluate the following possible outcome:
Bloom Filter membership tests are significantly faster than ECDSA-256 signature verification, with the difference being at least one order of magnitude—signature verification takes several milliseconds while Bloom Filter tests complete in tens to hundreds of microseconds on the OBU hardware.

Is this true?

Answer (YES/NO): NO